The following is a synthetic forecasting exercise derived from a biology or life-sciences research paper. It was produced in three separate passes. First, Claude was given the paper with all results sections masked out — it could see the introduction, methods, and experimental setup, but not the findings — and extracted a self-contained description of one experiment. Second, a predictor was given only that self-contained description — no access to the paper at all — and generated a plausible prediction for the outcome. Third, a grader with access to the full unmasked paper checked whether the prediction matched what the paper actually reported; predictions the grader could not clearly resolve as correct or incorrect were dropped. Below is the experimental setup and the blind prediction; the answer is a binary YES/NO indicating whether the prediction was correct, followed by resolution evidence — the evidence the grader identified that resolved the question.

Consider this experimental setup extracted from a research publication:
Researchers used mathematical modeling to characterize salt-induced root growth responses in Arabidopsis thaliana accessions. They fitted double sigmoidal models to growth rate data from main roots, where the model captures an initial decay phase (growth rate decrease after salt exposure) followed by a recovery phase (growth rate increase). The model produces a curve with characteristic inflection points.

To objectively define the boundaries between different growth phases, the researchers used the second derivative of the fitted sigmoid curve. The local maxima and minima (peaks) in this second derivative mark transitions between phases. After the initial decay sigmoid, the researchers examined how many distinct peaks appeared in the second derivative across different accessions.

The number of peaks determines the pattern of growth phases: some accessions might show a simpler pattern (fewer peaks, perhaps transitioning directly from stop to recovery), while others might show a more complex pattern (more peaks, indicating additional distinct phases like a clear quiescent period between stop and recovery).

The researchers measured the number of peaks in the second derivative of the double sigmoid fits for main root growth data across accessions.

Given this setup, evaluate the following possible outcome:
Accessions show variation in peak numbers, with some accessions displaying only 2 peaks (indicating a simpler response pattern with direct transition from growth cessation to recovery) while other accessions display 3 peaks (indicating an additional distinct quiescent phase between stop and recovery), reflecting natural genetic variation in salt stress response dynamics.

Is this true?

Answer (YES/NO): NO